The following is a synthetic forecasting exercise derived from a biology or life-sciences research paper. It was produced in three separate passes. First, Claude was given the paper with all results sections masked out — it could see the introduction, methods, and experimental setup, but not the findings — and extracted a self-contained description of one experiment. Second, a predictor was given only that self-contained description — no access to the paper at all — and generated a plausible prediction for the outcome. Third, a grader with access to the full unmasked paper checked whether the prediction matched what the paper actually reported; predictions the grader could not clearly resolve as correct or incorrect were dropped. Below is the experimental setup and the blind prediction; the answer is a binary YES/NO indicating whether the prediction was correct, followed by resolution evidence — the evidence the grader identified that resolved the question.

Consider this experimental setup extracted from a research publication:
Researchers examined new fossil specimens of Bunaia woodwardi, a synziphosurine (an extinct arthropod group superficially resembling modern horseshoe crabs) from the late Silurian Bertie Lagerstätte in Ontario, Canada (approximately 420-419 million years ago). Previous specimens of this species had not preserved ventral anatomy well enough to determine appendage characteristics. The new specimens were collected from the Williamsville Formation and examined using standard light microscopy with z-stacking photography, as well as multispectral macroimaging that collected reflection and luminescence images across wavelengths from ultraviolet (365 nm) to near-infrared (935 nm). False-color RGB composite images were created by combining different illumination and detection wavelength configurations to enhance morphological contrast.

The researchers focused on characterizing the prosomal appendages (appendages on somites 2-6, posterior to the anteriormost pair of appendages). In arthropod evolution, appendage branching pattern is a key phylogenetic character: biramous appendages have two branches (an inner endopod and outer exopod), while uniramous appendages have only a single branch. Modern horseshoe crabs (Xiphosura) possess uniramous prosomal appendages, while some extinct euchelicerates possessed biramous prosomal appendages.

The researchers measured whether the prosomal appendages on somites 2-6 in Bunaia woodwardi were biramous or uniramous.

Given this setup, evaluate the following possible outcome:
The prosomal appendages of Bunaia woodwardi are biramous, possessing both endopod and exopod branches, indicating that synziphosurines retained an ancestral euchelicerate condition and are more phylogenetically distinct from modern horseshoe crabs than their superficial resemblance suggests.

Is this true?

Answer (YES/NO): YES